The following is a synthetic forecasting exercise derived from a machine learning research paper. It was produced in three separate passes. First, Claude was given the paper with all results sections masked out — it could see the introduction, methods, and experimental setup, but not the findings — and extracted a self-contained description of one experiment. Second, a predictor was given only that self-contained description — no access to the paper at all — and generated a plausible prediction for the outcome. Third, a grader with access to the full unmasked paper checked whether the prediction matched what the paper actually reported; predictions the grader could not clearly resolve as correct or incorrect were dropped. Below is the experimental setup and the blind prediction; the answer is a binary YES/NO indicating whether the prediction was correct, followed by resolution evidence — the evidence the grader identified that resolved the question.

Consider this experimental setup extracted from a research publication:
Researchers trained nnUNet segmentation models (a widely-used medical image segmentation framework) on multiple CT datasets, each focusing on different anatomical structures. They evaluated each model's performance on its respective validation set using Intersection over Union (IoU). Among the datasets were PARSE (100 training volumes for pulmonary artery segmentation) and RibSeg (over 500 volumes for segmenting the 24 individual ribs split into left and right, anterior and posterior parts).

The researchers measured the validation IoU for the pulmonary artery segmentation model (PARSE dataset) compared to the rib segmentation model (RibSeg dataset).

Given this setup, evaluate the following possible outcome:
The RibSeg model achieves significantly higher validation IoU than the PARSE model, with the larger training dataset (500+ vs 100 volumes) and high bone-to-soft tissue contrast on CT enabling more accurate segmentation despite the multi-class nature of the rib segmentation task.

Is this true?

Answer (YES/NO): YES